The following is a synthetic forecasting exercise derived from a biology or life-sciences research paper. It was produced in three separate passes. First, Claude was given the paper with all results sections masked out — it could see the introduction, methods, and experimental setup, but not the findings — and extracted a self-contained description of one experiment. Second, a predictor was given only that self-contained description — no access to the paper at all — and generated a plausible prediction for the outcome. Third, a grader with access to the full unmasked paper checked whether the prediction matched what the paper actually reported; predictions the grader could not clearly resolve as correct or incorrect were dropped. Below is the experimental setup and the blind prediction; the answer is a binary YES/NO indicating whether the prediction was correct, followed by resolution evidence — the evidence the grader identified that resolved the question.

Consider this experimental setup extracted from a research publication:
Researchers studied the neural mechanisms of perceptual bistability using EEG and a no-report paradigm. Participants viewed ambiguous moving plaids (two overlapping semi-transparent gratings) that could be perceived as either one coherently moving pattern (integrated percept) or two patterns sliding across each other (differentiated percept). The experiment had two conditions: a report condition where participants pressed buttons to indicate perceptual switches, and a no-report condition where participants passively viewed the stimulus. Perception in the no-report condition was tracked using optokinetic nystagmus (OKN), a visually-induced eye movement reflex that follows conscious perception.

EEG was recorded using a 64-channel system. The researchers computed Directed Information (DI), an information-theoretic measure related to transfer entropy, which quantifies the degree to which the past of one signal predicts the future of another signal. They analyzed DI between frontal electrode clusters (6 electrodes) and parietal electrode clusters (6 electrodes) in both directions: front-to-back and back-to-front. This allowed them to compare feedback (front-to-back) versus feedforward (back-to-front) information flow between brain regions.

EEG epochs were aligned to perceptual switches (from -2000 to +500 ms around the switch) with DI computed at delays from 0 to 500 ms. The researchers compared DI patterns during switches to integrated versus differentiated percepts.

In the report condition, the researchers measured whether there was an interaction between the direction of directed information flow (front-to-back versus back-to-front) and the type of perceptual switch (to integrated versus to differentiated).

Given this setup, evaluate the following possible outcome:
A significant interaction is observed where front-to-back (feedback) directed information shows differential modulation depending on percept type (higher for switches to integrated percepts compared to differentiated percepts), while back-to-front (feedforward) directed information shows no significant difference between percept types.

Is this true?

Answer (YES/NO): YES